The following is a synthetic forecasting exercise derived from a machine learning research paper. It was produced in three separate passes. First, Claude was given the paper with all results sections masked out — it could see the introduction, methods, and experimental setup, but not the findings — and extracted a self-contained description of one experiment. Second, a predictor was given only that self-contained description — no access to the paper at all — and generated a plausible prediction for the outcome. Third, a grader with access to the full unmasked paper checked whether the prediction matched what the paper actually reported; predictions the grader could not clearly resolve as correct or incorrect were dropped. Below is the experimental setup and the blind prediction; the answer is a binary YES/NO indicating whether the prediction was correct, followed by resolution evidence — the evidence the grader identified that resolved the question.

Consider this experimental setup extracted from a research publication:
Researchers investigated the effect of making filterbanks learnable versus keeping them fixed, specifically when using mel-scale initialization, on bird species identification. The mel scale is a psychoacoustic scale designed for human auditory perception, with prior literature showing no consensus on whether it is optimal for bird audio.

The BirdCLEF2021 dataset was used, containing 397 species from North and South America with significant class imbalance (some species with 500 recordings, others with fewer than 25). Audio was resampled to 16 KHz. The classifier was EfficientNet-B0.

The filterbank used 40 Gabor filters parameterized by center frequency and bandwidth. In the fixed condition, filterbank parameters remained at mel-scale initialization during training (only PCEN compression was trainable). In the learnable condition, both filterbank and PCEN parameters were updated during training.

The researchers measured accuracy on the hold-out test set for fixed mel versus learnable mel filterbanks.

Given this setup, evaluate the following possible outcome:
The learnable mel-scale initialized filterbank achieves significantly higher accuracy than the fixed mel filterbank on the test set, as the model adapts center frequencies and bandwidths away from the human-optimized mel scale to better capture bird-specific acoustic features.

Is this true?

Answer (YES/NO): NO